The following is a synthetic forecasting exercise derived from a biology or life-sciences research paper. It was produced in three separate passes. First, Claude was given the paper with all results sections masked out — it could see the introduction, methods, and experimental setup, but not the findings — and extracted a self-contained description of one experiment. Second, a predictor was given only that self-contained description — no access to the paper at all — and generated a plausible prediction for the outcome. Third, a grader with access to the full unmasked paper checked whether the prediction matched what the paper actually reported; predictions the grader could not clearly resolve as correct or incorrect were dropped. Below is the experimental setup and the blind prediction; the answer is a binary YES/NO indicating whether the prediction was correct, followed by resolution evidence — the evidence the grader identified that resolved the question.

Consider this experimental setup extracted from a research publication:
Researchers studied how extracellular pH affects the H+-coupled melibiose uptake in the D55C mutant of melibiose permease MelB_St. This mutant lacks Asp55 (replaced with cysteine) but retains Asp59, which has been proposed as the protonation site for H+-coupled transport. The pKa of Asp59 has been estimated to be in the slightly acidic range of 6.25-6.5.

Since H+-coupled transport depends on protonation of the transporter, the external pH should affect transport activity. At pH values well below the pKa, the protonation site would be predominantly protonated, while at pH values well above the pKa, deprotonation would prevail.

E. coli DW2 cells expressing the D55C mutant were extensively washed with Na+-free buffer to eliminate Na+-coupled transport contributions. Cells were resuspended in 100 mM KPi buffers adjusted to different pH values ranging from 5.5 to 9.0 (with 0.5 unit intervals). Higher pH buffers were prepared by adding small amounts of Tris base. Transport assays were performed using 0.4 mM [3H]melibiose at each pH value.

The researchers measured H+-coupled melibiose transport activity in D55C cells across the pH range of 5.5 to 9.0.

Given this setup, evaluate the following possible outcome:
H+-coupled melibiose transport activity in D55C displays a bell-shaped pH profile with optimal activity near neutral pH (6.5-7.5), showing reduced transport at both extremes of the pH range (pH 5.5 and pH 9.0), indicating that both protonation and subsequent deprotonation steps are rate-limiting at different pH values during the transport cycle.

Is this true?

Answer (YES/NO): NO